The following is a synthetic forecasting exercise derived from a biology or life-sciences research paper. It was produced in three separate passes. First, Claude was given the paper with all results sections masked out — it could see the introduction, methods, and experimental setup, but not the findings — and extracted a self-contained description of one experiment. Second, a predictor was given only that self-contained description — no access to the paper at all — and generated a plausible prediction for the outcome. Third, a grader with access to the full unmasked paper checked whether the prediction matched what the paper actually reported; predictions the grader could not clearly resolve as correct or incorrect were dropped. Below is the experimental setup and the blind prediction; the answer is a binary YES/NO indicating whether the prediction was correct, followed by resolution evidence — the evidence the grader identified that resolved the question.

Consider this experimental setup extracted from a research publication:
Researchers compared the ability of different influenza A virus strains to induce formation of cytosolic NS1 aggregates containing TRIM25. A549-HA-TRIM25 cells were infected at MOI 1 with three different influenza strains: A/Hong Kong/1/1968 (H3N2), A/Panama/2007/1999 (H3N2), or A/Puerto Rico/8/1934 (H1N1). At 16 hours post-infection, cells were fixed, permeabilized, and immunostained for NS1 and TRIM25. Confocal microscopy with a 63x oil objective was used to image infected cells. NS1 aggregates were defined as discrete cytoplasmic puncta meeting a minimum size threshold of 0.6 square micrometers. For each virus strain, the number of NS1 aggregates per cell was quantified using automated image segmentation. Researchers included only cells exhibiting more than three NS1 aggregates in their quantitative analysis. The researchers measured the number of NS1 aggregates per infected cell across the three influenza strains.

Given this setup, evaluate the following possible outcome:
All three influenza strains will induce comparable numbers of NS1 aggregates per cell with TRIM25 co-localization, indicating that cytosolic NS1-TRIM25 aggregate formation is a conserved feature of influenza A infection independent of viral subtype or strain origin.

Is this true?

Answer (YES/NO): NO